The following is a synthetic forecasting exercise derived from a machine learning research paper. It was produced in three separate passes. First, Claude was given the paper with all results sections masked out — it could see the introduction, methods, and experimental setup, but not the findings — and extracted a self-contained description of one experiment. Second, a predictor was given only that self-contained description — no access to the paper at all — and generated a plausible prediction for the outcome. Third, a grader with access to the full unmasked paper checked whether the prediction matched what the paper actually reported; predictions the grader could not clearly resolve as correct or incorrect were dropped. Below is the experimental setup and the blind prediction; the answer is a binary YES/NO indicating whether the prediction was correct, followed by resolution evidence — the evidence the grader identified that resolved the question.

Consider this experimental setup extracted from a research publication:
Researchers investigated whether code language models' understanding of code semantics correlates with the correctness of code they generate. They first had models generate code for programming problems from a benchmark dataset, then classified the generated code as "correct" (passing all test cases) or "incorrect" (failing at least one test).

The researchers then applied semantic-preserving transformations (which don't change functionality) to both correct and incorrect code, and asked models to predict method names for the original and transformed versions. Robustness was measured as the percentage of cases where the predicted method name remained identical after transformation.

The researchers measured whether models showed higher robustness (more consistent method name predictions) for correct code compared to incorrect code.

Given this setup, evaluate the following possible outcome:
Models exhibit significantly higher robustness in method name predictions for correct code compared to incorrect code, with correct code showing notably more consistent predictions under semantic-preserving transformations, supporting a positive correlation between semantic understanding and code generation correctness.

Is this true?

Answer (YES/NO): YES